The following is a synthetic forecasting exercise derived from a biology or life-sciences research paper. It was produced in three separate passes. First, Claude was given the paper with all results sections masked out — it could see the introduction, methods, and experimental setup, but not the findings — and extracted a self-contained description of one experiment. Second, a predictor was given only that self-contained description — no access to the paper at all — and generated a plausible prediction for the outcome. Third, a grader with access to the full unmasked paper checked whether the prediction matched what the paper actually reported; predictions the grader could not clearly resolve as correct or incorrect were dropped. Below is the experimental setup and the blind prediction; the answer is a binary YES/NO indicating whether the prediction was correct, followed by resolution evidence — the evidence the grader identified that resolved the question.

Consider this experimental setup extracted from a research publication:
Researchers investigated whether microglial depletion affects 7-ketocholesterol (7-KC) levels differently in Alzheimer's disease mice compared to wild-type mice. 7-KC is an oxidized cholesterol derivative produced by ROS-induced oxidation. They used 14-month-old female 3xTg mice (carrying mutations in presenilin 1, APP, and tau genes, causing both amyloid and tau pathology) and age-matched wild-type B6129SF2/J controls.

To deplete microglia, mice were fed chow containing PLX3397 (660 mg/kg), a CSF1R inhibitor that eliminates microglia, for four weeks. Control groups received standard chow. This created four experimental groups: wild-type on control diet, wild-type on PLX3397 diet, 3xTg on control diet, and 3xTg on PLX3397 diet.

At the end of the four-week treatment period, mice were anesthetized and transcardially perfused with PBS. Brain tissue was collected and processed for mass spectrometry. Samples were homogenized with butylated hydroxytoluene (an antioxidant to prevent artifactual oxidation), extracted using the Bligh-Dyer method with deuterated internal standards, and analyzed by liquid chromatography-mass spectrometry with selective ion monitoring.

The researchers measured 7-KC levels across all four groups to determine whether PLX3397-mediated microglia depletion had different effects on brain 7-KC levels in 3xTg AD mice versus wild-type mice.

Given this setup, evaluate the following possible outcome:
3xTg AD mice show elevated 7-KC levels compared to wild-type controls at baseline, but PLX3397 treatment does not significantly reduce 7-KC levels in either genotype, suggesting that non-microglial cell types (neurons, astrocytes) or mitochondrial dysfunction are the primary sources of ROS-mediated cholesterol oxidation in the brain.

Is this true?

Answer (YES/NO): NO